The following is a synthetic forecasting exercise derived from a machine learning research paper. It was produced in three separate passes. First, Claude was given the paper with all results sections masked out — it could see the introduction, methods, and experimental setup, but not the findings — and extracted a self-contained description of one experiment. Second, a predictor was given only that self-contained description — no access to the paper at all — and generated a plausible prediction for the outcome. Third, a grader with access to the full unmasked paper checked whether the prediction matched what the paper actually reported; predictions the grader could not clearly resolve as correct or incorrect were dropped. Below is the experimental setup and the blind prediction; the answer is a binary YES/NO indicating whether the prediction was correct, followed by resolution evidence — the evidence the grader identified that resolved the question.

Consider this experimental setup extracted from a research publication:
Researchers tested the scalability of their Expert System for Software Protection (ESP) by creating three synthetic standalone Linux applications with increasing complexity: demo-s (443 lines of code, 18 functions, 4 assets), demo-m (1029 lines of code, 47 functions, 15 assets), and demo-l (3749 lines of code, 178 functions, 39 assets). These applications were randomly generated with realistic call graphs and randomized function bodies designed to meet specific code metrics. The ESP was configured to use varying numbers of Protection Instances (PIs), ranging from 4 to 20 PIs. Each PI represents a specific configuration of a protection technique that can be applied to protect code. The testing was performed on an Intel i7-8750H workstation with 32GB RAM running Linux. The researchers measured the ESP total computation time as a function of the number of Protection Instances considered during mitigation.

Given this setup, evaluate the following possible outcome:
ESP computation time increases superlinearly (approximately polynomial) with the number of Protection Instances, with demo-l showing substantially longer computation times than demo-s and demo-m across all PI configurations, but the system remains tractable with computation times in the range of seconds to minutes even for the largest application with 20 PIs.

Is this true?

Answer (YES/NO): NO